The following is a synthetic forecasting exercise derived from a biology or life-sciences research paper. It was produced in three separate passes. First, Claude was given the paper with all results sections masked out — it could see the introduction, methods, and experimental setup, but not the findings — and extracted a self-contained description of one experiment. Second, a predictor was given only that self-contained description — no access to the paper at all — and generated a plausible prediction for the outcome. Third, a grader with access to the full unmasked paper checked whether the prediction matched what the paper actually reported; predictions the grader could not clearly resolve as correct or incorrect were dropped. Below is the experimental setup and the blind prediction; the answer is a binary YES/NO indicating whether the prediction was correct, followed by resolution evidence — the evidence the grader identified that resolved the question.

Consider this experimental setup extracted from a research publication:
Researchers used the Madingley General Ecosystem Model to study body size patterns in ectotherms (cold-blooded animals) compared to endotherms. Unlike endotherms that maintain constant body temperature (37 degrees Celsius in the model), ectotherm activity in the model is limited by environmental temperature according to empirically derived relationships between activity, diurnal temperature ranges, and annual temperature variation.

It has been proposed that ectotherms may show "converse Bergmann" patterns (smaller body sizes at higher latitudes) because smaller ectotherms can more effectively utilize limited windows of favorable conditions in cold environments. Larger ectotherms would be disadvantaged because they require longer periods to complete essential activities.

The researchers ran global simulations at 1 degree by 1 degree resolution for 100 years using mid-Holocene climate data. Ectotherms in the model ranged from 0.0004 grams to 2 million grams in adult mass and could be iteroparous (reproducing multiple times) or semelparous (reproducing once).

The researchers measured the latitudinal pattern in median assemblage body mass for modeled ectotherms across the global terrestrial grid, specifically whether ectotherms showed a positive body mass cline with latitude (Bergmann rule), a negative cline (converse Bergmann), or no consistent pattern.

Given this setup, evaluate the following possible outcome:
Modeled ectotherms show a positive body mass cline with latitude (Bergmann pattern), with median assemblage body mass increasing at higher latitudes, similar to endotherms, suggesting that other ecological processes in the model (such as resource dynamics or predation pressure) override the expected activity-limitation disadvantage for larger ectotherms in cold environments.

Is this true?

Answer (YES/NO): NO